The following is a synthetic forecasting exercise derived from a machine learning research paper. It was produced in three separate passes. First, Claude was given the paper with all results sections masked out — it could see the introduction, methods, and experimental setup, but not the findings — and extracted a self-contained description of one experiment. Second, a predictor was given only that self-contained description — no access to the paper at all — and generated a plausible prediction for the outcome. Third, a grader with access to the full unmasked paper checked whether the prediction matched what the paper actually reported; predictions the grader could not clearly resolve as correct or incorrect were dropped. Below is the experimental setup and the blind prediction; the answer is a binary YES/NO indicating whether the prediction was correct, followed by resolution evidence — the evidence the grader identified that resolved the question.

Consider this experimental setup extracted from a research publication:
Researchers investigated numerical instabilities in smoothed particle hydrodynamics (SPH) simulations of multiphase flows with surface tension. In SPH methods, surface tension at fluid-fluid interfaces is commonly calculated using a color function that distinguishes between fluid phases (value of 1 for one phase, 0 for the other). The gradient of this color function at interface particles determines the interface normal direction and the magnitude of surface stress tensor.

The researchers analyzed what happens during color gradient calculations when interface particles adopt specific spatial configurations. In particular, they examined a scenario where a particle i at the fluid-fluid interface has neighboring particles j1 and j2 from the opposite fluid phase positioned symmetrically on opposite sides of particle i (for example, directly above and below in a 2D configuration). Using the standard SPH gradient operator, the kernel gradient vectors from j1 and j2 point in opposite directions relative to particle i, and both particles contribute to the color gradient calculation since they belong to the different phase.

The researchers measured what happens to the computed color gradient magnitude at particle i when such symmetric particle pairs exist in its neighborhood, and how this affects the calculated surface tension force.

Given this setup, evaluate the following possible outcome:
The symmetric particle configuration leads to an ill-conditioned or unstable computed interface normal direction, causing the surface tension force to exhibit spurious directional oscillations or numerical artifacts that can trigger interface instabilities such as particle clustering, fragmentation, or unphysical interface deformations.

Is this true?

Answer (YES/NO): NO